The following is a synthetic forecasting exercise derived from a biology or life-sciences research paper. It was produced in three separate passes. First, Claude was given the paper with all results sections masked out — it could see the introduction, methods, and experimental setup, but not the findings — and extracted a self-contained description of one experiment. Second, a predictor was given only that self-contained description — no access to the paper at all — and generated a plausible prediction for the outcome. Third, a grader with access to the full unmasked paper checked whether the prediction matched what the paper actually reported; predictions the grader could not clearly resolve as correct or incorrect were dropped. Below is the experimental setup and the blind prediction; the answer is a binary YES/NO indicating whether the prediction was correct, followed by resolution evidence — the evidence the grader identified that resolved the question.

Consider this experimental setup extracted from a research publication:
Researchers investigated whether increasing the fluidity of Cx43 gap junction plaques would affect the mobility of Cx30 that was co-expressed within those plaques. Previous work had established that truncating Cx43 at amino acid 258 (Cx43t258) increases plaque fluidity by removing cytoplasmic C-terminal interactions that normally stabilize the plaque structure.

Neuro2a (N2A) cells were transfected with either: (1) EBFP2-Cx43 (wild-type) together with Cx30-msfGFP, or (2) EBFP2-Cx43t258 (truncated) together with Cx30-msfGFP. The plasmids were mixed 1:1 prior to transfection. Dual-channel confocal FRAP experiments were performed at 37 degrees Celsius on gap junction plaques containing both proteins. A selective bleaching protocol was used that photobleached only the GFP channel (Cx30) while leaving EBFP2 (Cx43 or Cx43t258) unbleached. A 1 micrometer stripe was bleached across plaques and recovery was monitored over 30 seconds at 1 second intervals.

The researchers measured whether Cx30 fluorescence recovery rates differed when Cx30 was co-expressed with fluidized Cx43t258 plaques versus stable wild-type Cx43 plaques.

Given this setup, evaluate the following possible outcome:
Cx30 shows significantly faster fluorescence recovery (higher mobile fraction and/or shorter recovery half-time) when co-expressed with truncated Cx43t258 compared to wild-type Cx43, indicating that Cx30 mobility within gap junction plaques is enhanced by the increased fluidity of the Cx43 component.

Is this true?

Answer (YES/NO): YES